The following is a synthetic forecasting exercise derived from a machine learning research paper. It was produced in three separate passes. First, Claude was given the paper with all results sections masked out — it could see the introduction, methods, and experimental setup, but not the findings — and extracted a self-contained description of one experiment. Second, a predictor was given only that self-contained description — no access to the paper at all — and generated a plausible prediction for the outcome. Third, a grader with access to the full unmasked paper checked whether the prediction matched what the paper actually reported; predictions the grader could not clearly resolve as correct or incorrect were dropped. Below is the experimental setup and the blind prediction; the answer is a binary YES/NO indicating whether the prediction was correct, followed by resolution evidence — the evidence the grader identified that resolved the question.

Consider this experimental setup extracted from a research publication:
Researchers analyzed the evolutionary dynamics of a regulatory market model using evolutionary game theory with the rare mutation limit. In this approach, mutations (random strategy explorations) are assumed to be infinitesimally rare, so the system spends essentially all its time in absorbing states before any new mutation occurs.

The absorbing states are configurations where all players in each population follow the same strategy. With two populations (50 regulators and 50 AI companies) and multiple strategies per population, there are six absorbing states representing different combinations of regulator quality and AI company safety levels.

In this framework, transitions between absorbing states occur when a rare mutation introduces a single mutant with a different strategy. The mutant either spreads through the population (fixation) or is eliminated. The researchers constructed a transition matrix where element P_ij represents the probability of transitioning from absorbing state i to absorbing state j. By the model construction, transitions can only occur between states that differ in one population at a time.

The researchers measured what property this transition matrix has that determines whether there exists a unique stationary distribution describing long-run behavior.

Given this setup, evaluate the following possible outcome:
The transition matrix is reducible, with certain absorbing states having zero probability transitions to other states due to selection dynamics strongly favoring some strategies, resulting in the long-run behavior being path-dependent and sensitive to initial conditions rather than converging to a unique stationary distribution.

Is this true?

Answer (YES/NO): NO